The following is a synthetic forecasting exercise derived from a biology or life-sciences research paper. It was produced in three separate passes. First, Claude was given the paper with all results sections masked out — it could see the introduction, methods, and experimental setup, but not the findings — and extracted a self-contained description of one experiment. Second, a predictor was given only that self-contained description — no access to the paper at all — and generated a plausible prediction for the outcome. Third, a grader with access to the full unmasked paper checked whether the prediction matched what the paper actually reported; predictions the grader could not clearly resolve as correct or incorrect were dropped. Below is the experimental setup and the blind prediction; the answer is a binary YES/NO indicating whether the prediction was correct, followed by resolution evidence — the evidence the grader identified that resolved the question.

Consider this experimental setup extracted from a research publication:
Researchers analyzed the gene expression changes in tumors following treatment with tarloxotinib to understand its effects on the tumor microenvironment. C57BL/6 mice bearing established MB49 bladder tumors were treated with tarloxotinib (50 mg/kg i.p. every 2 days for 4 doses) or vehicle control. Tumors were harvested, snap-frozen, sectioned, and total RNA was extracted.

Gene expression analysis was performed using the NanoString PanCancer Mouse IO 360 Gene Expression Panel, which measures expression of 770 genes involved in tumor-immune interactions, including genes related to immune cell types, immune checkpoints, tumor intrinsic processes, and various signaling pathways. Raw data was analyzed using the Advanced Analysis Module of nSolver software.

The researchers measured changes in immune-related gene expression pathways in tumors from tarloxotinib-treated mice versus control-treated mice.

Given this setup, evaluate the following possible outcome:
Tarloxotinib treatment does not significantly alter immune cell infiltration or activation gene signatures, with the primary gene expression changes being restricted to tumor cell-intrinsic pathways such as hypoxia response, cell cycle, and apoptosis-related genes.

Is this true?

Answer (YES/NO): NO